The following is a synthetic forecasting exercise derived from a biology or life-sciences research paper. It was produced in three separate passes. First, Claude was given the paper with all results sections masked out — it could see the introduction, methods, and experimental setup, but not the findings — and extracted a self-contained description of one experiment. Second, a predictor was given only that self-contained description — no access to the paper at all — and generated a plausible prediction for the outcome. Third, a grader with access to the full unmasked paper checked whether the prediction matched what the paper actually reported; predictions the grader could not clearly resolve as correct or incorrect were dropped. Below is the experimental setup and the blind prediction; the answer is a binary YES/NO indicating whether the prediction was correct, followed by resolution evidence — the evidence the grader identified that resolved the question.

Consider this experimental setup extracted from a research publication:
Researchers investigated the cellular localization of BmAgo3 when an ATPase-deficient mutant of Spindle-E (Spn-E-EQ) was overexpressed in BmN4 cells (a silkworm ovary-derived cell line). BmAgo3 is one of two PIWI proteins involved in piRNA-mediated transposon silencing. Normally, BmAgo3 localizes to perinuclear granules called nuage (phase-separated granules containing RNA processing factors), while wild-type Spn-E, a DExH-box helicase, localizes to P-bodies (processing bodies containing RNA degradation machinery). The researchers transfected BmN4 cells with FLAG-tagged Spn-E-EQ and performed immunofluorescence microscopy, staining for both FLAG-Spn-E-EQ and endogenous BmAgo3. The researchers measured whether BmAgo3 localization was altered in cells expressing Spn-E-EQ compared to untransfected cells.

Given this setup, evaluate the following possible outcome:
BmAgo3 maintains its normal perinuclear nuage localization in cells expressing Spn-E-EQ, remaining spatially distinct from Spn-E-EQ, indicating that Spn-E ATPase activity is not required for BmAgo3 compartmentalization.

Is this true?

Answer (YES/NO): NO